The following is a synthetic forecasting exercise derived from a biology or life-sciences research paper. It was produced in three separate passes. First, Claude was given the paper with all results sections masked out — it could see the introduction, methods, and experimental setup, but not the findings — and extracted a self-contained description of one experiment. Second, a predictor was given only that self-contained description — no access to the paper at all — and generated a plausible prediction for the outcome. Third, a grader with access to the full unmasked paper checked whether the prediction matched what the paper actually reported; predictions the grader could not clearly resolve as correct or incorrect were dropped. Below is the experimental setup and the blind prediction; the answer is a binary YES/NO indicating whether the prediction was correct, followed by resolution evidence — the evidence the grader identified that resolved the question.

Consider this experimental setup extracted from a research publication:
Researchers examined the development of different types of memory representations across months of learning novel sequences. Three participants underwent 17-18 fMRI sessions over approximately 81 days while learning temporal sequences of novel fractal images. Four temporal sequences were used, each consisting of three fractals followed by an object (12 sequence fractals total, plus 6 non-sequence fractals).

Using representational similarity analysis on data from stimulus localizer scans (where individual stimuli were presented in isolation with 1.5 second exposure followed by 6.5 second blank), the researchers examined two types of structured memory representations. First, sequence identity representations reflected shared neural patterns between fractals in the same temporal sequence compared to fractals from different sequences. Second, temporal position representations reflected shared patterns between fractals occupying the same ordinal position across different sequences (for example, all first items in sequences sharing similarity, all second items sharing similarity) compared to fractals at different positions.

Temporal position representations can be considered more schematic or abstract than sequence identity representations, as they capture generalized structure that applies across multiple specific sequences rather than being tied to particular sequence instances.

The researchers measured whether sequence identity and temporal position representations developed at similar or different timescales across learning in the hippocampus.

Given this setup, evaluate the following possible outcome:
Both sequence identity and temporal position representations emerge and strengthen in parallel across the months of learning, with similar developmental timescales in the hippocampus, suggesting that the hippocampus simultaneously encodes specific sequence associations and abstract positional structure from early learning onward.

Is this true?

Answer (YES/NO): NO